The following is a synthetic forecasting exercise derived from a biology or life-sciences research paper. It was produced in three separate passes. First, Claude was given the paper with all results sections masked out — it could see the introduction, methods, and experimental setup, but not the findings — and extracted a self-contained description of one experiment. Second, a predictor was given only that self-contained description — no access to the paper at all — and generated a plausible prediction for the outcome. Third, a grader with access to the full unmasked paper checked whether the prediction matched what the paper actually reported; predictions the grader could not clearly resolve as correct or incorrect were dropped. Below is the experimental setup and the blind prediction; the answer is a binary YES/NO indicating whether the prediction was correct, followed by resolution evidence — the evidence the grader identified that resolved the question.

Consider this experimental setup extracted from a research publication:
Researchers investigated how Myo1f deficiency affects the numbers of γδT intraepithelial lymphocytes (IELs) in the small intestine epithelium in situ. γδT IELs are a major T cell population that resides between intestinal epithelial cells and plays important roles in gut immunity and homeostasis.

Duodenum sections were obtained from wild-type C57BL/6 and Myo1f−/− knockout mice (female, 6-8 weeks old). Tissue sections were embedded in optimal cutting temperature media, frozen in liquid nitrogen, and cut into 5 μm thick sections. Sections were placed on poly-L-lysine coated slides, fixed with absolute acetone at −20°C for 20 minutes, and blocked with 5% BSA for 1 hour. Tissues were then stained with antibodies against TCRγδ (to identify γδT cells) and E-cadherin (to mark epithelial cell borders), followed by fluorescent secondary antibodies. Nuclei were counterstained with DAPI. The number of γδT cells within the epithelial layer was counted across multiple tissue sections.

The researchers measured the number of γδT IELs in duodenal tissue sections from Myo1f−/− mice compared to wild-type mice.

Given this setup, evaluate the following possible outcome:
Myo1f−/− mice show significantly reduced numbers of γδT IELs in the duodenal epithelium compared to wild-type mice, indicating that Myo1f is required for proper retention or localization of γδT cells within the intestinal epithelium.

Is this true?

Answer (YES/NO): YES